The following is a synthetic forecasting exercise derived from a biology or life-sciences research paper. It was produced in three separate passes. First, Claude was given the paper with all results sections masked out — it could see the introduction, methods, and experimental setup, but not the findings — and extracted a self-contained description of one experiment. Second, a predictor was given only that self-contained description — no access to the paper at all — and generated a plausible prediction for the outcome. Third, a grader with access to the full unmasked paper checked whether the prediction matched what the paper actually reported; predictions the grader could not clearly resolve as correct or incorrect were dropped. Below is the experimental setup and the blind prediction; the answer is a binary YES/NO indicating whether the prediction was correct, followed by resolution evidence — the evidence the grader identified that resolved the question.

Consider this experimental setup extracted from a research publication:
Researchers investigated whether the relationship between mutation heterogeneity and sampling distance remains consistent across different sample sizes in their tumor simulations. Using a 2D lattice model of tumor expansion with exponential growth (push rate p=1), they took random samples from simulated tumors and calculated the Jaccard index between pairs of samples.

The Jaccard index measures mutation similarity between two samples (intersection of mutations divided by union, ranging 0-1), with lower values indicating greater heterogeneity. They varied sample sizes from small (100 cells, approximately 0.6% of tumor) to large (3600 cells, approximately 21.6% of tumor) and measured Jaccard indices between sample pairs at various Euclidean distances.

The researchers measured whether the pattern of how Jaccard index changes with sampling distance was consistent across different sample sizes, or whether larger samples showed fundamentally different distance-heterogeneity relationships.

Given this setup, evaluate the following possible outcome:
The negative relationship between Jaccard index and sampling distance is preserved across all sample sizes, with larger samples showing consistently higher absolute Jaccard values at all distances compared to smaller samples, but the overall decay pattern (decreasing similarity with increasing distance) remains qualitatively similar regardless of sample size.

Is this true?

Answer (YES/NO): YES